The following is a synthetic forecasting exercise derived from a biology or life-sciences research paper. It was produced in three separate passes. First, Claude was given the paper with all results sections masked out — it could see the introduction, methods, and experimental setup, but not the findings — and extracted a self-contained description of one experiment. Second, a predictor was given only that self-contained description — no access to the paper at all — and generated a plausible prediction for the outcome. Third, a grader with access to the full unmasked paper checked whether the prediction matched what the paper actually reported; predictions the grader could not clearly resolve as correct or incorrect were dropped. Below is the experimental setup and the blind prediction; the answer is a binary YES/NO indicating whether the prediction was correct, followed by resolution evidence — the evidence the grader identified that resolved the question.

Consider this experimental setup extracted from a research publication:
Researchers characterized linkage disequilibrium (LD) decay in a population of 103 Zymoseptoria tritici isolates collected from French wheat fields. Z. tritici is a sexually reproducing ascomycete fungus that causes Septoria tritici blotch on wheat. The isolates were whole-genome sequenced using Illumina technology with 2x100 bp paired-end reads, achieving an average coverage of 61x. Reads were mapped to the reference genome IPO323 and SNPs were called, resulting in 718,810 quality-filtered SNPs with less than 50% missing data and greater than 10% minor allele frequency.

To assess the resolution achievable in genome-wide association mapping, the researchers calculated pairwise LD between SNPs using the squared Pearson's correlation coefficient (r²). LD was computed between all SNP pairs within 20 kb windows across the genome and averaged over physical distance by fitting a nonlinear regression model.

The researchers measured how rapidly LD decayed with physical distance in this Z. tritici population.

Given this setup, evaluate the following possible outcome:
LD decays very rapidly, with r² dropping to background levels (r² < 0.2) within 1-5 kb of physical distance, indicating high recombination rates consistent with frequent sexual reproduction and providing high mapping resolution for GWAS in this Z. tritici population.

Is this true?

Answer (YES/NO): NO